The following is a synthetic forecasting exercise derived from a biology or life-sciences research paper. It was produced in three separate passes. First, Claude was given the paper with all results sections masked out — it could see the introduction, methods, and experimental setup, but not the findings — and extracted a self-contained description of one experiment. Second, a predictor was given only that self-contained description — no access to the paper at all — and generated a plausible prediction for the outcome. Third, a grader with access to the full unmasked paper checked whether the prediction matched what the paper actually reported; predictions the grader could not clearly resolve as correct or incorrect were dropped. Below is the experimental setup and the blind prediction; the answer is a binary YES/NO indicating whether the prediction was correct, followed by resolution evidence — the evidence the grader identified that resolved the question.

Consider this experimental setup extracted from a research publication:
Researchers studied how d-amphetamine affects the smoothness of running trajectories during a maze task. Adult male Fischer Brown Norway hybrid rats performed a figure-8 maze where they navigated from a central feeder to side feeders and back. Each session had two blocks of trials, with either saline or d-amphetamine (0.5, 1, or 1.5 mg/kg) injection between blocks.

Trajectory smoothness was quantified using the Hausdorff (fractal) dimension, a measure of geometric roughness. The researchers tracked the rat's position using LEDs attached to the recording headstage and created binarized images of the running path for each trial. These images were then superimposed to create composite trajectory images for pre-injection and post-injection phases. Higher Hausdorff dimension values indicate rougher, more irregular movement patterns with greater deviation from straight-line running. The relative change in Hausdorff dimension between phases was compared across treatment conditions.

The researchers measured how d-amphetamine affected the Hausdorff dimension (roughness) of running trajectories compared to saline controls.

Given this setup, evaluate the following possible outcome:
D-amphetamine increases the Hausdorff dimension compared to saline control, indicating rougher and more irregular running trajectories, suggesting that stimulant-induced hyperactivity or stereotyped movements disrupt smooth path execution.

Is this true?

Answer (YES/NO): YES